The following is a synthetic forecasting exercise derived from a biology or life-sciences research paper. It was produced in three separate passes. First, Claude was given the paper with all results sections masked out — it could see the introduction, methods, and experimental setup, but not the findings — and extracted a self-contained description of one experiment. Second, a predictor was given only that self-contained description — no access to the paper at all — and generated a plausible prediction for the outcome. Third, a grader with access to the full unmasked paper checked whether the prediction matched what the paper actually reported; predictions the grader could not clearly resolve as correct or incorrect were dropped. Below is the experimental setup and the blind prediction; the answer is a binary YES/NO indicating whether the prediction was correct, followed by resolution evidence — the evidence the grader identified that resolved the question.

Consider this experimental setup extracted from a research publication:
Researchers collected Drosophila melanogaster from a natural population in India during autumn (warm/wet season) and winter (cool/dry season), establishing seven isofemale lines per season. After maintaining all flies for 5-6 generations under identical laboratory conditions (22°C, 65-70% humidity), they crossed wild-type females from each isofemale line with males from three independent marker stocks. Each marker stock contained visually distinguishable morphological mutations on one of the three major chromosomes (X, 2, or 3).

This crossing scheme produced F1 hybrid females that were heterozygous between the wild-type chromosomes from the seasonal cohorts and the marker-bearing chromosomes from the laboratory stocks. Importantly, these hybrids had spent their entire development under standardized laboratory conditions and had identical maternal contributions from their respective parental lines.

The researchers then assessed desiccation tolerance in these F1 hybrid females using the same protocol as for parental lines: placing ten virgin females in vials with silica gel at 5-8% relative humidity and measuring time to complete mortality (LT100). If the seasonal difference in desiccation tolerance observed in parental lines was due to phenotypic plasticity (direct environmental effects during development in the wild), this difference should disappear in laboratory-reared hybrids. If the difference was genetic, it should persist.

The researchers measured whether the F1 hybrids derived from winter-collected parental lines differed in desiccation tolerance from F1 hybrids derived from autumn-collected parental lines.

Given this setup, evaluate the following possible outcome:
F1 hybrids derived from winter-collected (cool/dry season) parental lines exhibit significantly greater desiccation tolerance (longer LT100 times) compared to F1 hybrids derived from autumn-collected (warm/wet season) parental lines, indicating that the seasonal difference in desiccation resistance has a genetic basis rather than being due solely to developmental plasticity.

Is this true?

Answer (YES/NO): YES